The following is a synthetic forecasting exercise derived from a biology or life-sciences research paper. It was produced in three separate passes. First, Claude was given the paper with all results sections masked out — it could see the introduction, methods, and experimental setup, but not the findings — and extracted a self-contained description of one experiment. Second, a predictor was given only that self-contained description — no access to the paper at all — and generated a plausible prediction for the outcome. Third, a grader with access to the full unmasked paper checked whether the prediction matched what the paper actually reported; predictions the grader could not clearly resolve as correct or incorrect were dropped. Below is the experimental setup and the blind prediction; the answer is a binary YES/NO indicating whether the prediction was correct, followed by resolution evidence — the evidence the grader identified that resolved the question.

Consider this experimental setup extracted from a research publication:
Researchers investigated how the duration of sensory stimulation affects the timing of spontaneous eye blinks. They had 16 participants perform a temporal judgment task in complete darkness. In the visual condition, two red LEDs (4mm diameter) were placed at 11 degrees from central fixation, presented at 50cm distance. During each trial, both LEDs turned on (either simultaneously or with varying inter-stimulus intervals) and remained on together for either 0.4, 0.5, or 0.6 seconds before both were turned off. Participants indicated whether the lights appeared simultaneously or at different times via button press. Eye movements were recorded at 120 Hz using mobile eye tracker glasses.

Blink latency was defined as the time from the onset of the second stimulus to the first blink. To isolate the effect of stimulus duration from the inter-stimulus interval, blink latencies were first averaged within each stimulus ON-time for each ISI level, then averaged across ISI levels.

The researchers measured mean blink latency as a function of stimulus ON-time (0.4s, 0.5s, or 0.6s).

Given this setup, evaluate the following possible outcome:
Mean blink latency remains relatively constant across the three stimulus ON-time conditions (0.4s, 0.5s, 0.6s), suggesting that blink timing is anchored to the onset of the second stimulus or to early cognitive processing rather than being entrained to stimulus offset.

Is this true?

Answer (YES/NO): NO